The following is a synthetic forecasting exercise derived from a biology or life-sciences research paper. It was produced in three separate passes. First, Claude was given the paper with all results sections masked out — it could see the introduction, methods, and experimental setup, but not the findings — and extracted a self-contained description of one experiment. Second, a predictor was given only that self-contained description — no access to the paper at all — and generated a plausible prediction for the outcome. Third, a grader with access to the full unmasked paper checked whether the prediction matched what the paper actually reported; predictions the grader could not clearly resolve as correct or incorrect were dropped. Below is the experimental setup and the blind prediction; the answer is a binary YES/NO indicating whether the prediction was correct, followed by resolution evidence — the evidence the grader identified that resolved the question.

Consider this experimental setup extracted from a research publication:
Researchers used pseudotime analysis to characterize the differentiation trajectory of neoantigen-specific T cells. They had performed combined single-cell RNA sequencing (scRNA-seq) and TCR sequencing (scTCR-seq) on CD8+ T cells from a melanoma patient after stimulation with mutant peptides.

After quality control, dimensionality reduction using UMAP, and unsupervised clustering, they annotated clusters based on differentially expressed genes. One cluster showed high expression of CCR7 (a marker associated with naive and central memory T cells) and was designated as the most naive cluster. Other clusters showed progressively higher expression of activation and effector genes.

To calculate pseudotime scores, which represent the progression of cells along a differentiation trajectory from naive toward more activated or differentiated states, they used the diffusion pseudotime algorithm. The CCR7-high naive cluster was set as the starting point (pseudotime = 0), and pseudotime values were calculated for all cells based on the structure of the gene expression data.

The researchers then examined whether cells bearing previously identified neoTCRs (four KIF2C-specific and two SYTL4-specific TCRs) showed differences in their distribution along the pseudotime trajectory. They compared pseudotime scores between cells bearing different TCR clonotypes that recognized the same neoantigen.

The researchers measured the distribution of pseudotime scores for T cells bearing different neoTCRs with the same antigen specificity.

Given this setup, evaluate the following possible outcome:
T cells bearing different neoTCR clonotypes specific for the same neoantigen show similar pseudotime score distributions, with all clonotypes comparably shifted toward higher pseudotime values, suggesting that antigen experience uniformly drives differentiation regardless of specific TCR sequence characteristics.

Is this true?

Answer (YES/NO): NO